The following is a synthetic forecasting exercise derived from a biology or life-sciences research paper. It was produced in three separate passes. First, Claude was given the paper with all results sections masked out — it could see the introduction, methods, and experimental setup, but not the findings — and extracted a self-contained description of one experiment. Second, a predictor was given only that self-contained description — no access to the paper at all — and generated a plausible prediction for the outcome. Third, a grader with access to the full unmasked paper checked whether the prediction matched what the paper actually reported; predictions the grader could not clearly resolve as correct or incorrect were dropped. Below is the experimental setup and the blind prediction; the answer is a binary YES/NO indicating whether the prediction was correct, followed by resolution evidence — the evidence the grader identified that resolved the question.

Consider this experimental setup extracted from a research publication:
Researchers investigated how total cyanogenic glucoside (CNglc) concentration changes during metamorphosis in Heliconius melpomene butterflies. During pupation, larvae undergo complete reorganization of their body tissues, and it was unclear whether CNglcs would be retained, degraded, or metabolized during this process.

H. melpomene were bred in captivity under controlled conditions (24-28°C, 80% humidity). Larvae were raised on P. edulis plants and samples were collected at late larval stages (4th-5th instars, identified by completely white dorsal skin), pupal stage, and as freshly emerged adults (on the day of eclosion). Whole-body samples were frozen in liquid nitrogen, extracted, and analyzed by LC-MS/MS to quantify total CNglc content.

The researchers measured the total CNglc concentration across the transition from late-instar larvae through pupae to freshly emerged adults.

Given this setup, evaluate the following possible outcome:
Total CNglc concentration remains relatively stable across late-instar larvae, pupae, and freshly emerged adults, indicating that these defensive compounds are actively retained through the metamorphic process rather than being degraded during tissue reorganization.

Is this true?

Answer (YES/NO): YES